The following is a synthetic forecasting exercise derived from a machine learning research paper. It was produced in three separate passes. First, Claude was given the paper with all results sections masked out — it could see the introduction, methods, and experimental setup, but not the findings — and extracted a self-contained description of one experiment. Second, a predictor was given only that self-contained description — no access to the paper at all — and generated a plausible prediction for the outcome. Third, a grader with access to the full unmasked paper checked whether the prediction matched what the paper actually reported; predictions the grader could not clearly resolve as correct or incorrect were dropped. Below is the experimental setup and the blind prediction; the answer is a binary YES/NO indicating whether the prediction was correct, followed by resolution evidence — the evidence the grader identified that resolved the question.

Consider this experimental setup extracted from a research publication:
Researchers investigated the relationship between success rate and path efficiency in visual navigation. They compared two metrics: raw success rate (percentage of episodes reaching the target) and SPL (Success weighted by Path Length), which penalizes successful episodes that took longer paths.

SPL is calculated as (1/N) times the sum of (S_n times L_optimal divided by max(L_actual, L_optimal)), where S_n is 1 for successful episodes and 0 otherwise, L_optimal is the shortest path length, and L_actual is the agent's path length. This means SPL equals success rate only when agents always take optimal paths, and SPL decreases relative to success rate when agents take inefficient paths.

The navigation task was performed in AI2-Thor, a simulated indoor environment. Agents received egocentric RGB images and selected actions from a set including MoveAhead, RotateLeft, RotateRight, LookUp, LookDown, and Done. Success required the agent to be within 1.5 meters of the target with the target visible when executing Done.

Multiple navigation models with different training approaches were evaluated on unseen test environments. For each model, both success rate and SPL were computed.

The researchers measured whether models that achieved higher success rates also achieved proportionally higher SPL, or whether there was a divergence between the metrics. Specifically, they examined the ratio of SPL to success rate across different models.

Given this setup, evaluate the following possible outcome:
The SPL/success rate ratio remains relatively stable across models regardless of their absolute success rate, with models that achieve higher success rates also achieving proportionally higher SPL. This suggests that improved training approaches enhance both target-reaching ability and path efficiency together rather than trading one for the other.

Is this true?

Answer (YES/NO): NO